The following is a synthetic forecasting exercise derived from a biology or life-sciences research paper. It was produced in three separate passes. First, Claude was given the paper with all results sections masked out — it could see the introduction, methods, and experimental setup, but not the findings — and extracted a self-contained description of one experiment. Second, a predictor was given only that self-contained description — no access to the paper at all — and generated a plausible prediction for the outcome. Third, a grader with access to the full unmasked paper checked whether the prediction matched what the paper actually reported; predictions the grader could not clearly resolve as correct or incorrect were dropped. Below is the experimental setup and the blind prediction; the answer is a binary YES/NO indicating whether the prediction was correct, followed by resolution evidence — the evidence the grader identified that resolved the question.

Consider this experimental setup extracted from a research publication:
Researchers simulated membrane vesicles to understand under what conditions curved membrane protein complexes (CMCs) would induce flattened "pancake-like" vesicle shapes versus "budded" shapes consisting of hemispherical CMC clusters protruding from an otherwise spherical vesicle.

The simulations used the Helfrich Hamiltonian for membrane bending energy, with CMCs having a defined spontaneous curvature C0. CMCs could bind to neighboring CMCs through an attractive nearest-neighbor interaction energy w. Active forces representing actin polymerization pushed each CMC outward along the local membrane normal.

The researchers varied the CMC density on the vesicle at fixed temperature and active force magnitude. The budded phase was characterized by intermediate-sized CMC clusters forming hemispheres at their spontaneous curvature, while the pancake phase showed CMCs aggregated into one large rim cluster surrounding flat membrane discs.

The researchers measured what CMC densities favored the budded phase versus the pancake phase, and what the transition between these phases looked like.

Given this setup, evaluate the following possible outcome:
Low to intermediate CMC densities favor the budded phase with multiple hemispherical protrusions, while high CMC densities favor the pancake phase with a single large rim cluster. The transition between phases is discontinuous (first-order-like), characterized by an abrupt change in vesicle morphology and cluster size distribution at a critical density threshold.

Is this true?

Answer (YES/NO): NO